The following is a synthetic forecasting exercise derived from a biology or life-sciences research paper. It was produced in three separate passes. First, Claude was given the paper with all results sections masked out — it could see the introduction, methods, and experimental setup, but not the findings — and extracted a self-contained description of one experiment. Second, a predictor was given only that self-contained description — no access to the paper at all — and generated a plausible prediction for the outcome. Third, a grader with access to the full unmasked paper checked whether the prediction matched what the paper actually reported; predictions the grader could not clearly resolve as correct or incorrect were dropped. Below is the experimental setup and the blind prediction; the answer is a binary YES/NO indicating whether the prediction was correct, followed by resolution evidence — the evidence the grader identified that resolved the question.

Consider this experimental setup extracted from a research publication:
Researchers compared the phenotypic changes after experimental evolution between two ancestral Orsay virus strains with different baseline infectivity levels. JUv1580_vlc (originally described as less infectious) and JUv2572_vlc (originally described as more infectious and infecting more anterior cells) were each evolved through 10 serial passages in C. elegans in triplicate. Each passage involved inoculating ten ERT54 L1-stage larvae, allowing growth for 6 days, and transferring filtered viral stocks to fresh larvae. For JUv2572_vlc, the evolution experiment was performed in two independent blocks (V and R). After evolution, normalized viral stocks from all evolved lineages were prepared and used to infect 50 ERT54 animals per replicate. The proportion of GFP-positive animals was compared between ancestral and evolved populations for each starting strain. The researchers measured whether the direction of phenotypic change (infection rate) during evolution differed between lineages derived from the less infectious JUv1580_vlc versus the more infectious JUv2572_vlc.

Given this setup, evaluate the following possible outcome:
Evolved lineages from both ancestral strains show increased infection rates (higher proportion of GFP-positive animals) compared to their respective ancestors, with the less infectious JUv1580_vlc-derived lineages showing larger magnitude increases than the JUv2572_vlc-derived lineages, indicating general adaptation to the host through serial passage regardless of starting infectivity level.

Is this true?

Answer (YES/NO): NO